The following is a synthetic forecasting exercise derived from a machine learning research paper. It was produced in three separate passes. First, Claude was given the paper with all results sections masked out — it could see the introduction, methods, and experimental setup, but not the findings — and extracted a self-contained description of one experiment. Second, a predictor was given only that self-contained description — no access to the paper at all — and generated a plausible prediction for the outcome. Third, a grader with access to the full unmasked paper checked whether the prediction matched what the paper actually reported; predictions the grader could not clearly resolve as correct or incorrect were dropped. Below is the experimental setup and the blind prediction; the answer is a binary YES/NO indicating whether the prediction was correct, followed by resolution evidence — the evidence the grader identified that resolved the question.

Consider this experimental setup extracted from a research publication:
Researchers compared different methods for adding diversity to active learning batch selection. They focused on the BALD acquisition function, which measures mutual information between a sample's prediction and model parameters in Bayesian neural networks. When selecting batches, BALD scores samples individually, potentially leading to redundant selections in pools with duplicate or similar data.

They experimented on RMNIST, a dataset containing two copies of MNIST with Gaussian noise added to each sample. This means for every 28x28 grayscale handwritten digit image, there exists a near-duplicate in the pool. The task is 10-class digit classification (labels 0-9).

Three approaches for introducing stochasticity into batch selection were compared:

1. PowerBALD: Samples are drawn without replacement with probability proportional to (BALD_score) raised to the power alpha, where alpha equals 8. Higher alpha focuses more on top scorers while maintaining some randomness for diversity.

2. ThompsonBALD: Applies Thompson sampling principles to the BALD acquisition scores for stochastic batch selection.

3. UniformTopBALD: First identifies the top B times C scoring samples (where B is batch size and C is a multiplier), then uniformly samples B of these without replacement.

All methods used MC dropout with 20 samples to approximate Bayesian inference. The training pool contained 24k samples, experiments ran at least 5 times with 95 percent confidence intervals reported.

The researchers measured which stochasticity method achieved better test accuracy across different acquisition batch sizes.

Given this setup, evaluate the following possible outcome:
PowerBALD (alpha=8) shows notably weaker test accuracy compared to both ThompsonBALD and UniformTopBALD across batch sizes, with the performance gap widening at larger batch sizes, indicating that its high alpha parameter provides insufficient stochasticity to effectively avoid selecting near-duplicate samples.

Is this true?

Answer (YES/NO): NO